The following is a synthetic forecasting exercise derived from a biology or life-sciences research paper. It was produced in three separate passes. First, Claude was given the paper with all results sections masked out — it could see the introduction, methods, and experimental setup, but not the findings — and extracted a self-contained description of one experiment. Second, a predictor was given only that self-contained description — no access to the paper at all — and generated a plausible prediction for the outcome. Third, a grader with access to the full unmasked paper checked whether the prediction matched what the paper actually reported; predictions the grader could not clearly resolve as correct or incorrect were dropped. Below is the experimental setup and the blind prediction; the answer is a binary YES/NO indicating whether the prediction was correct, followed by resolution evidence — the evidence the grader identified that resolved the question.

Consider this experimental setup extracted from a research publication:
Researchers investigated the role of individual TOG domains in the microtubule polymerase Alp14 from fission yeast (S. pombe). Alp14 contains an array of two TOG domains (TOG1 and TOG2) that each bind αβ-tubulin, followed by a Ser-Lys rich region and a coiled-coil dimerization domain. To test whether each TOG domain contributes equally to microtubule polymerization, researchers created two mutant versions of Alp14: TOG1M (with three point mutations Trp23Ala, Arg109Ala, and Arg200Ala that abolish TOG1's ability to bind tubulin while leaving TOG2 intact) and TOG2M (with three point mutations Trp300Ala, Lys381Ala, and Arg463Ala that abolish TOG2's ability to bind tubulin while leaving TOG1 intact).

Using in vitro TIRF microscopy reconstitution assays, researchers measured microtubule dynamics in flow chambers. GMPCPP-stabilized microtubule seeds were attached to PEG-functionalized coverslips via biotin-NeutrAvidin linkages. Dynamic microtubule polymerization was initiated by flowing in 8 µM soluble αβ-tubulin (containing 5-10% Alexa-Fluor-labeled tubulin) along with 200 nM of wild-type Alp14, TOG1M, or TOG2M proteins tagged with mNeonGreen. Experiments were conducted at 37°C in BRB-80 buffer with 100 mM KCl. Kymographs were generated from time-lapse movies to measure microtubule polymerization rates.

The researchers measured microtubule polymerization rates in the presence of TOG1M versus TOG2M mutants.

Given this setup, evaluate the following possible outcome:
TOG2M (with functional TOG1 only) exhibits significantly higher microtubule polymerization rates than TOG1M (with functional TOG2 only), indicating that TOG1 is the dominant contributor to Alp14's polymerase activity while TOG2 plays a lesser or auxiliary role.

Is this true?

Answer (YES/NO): NO